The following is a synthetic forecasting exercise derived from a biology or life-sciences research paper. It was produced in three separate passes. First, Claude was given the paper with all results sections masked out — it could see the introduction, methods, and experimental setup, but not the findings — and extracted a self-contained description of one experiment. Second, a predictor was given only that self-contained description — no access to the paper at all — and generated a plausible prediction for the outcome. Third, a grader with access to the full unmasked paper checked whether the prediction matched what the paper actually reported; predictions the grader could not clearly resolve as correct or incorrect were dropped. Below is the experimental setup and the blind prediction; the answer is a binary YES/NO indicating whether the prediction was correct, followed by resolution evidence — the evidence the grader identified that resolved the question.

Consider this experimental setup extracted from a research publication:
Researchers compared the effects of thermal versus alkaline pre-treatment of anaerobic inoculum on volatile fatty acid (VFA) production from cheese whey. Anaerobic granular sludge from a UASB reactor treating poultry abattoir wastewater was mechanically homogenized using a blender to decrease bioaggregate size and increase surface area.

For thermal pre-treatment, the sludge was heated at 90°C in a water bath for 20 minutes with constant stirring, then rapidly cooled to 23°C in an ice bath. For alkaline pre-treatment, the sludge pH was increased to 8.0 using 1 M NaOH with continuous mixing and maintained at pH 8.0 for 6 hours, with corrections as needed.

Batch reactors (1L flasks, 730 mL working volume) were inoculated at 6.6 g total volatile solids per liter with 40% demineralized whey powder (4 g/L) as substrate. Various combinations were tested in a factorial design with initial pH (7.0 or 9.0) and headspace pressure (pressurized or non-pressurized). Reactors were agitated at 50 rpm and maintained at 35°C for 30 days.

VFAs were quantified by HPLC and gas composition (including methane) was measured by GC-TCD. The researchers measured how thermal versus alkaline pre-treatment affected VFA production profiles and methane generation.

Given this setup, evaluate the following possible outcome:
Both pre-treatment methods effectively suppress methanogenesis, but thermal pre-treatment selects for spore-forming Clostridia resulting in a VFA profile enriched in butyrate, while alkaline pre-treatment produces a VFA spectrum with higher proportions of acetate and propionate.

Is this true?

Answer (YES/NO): NO